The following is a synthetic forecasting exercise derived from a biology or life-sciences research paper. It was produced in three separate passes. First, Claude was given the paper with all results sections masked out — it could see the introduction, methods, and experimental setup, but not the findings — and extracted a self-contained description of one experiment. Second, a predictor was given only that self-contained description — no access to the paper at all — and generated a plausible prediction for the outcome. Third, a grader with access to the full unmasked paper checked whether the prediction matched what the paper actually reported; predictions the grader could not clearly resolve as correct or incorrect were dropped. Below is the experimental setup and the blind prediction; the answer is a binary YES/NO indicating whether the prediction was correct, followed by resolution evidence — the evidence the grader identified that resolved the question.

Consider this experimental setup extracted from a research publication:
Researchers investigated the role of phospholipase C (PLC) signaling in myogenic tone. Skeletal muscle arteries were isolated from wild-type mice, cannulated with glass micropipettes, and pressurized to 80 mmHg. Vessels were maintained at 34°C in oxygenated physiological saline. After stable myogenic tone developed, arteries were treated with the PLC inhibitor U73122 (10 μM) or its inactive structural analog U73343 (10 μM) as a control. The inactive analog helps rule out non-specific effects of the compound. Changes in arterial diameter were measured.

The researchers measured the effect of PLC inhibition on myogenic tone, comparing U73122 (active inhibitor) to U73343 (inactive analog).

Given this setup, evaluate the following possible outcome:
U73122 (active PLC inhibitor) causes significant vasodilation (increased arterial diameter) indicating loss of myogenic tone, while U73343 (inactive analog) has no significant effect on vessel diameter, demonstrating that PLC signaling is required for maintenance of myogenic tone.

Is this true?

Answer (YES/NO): YES